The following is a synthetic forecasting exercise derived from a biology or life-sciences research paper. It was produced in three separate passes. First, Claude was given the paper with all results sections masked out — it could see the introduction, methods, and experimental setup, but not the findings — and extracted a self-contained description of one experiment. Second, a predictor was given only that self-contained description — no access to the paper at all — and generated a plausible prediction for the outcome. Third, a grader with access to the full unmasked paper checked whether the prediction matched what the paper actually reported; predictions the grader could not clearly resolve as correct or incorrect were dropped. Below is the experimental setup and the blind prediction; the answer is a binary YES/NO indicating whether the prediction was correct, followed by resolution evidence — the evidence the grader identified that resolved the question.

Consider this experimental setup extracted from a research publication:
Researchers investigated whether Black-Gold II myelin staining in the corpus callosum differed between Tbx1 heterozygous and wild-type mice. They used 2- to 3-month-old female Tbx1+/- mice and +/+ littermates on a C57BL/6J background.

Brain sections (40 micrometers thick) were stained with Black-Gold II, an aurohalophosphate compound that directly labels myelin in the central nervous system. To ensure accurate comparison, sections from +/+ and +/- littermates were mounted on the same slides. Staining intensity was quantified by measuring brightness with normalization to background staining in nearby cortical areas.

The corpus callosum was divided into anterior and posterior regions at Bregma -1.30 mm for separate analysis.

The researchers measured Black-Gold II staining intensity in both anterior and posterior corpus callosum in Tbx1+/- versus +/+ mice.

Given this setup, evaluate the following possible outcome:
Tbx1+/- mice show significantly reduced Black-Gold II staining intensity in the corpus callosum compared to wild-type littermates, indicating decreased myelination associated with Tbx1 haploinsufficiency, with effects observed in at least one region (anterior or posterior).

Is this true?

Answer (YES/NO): NO